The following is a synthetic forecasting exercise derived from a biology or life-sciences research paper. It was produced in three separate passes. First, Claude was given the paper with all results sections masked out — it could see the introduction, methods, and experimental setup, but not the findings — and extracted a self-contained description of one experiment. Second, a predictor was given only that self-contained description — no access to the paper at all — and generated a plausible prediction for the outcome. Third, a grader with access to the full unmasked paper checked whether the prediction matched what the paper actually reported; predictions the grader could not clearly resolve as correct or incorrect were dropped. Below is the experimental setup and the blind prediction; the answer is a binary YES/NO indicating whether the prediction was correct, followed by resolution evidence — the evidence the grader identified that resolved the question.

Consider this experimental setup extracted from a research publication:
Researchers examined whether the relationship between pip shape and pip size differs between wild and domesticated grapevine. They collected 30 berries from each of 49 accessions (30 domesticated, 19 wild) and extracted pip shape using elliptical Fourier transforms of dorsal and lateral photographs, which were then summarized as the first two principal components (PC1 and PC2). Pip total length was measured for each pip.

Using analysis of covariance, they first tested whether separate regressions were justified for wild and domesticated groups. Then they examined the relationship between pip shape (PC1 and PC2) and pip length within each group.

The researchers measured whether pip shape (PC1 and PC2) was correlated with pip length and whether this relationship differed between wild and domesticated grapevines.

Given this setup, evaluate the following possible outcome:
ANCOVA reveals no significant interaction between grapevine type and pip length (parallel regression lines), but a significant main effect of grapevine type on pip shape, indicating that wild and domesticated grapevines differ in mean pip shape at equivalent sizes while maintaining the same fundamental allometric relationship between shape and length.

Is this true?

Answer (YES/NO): YES